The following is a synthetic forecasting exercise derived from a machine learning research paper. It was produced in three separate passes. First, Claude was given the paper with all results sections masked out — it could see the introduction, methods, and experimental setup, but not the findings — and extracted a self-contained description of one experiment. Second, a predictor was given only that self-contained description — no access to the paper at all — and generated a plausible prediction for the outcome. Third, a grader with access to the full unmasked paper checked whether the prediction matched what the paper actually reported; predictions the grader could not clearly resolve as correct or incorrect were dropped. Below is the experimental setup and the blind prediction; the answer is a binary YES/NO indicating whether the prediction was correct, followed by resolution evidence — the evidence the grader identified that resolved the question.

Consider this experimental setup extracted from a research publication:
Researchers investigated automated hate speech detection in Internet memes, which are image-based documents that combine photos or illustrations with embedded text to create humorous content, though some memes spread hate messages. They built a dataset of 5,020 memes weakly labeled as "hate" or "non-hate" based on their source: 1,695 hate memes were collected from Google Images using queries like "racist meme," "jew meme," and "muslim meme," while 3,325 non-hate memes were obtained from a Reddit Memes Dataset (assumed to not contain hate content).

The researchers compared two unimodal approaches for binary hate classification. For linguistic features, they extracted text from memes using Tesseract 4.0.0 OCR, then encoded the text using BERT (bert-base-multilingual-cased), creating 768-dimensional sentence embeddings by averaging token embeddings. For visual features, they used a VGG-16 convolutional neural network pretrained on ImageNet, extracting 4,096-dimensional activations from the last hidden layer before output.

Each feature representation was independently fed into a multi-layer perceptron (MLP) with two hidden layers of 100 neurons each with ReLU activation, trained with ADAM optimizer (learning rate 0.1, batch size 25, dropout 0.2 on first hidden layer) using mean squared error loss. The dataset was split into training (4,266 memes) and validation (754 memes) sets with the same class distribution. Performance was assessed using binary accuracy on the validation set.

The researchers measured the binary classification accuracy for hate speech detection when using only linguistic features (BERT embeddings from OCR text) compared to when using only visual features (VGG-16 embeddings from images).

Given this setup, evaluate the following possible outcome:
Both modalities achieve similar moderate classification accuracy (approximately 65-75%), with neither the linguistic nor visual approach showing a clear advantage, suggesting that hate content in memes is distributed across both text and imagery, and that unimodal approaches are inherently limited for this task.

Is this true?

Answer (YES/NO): NO